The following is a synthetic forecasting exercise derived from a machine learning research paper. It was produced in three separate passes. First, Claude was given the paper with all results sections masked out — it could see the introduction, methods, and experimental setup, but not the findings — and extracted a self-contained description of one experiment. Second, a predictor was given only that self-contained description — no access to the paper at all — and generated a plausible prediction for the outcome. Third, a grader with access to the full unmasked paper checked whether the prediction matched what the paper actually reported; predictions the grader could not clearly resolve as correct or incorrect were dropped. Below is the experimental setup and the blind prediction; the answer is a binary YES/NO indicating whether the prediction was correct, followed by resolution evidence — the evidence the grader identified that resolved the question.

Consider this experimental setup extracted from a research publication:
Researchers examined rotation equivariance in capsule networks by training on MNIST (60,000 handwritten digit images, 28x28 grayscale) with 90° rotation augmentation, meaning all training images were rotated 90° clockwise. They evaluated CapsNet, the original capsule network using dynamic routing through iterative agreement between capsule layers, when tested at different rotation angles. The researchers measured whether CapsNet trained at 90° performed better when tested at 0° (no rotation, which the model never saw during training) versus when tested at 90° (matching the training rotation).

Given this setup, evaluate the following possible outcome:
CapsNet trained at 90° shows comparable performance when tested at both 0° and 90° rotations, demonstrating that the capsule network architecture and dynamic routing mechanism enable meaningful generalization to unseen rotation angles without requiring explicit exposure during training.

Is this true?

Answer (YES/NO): NO